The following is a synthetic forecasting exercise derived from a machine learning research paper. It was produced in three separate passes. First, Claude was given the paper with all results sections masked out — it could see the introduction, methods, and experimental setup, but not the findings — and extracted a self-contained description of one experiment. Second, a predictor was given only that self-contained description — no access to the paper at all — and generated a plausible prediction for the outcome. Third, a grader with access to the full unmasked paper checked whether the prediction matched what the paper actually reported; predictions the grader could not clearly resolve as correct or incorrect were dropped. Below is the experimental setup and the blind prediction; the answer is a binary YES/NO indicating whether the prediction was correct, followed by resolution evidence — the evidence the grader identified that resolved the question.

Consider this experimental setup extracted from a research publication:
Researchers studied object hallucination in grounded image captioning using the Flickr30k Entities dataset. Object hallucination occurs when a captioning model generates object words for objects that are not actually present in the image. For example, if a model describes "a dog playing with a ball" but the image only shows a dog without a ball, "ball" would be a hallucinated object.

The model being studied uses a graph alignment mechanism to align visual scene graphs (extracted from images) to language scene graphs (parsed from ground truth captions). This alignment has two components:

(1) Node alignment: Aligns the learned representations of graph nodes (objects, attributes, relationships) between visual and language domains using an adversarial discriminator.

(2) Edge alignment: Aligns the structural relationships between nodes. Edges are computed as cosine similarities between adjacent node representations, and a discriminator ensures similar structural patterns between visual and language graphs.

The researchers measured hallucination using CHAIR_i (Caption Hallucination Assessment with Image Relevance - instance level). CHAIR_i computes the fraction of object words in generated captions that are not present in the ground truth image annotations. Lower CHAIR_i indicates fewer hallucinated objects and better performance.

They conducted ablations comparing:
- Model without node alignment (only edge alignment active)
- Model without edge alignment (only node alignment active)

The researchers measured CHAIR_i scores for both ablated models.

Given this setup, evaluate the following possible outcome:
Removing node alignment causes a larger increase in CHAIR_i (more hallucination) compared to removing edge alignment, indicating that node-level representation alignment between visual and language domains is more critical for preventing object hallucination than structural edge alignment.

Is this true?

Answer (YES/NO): YES